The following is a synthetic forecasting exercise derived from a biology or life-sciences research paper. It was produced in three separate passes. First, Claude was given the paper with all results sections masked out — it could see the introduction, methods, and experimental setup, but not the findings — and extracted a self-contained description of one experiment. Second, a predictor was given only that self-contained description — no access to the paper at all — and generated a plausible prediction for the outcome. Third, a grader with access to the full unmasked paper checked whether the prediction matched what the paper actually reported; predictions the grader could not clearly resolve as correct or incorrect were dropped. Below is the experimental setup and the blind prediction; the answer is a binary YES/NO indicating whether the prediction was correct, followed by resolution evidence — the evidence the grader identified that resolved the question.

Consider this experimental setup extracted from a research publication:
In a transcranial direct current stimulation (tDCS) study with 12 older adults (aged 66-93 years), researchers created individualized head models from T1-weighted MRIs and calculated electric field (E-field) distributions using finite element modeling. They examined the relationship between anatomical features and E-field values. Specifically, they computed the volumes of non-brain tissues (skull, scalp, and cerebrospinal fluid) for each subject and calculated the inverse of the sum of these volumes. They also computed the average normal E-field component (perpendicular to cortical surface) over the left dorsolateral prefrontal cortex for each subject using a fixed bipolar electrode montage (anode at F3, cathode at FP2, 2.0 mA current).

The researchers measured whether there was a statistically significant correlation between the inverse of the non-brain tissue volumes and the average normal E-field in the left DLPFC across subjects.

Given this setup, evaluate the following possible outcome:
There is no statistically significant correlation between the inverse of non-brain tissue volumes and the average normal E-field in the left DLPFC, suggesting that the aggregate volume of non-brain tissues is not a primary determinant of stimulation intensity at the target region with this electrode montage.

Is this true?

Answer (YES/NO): NO